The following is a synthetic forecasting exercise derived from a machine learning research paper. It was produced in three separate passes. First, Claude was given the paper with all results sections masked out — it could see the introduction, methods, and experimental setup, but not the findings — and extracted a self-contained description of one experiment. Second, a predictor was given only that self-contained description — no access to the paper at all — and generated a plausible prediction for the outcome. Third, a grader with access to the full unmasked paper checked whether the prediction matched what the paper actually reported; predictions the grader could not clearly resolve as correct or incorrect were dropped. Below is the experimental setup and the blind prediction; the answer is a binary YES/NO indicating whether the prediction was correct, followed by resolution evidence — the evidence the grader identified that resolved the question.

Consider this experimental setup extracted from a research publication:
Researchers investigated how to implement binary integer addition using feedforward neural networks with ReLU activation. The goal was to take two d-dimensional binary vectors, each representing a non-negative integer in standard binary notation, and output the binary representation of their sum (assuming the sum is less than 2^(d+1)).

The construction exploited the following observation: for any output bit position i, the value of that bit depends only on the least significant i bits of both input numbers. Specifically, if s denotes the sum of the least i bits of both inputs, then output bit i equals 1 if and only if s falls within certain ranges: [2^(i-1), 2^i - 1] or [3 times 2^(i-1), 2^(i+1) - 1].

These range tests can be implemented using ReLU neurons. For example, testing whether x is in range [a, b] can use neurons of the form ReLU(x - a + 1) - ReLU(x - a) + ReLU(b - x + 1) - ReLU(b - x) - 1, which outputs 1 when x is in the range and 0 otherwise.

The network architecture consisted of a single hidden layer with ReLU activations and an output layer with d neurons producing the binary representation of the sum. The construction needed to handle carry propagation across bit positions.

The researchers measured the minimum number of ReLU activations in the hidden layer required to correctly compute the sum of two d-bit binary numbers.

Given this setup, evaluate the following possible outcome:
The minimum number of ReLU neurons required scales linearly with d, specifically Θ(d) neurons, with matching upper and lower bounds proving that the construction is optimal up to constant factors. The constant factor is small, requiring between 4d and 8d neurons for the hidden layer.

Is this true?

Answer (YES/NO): NO